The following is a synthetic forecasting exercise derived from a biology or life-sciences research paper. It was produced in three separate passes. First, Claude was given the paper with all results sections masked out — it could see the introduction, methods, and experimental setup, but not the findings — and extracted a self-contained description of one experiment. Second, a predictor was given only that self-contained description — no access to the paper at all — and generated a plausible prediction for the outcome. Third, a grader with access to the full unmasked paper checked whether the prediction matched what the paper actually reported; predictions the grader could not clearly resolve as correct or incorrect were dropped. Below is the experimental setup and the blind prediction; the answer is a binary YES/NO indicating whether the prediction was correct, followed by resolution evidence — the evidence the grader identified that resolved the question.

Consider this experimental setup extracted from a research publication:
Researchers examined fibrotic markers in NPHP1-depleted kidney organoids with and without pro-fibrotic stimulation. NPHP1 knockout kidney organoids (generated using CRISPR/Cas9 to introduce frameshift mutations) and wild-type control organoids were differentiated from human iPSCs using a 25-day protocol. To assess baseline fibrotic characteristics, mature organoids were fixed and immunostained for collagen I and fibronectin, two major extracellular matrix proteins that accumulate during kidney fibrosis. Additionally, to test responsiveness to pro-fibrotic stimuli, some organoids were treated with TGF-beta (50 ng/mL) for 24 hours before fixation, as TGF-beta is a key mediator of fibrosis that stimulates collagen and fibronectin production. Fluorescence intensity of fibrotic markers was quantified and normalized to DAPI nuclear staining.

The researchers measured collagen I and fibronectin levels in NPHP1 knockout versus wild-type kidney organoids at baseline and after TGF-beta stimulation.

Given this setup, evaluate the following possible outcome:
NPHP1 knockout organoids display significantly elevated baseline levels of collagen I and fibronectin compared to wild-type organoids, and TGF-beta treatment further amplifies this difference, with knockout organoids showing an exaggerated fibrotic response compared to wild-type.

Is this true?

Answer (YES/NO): NO